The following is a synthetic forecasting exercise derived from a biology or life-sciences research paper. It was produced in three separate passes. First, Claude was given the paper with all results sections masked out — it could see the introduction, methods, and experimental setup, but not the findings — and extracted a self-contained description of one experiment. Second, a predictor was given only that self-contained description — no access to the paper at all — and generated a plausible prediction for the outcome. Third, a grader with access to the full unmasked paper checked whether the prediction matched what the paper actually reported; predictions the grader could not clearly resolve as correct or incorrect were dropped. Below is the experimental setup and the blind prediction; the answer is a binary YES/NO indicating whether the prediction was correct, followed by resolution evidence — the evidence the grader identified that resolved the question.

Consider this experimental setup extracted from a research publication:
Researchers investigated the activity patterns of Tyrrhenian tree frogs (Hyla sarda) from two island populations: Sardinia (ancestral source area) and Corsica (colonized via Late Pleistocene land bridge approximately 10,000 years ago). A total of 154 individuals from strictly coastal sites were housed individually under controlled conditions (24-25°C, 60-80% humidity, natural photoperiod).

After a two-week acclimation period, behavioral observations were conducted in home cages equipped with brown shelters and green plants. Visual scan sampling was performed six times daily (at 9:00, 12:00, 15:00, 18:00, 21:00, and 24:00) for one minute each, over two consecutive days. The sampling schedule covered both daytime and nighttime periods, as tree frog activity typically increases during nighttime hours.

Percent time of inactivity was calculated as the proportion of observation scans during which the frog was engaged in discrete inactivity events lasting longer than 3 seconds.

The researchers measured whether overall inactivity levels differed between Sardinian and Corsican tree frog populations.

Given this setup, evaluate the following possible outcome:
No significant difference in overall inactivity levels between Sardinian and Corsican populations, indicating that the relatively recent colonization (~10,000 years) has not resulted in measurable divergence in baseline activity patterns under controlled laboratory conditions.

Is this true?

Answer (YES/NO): YES